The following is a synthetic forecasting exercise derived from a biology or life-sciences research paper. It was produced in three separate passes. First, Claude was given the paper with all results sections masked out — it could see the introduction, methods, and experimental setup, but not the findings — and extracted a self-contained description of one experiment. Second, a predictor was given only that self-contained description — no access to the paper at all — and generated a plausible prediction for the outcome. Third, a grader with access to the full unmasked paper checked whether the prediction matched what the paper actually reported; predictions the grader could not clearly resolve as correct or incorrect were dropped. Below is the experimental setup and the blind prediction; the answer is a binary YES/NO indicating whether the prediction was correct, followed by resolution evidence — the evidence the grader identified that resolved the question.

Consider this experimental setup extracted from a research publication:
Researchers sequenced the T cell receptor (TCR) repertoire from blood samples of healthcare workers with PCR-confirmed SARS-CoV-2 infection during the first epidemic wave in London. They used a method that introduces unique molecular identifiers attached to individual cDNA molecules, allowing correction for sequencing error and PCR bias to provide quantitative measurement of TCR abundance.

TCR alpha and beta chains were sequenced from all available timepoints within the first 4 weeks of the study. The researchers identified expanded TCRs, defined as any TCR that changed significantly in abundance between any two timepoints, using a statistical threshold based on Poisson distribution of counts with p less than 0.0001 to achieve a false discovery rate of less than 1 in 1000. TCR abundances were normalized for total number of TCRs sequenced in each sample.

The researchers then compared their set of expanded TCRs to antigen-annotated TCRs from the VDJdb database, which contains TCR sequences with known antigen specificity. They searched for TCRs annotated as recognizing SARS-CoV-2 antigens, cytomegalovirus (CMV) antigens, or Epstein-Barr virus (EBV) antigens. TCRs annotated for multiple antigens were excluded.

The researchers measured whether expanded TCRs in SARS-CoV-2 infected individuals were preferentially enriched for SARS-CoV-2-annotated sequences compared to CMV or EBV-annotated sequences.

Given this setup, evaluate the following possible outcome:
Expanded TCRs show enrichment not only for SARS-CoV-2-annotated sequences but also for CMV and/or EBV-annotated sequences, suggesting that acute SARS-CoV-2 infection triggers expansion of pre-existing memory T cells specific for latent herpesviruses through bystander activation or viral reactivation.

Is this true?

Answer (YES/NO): NO